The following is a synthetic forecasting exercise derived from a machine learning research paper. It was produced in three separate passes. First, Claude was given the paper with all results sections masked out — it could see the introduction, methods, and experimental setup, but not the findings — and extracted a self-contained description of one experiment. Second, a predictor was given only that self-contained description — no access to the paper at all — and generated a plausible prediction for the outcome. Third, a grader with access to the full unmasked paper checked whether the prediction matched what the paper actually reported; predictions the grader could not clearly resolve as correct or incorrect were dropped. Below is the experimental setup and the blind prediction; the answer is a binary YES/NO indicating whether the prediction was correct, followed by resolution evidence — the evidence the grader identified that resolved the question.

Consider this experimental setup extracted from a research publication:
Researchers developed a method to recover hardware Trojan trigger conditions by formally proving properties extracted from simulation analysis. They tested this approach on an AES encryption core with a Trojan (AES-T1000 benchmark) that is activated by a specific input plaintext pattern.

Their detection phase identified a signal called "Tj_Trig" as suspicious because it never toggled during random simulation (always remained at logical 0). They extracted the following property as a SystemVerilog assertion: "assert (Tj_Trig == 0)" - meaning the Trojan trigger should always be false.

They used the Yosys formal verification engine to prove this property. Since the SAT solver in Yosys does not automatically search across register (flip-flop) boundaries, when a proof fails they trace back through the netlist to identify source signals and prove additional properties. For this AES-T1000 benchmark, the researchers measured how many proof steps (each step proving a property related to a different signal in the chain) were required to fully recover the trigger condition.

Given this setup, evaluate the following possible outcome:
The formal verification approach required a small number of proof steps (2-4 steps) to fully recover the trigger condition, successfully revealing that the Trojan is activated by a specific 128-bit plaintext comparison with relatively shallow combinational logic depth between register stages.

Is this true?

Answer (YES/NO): YES